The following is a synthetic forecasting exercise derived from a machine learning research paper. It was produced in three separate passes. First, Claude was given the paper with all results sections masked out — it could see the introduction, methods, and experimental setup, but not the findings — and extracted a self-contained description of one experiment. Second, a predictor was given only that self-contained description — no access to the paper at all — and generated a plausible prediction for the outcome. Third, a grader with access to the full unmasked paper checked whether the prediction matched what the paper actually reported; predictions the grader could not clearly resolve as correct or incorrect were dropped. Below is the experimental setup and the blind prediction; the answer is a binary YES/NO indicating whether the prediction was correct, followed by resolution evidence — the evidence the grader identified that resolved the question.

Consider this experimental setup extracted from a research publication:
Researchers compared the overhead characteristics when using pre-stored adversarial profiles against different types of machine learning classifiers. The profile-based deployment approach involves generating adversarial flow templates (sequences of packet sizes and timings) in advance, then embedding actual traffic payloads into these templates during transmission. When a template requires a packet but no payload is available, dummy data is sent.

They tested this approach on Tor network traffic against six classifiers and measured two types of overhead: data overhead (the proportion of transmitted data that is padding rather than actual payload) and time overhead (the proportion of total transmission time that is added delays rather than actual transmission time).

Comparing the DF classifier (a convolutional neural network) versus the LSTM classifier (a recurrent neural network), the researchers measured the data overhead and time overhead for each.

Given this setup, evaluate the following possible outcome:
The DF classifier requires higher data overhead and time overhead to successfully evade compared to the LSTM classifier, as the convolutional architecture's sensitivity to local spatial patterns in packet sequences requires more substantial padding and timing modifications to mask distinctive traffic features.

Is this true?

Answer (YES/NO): YES